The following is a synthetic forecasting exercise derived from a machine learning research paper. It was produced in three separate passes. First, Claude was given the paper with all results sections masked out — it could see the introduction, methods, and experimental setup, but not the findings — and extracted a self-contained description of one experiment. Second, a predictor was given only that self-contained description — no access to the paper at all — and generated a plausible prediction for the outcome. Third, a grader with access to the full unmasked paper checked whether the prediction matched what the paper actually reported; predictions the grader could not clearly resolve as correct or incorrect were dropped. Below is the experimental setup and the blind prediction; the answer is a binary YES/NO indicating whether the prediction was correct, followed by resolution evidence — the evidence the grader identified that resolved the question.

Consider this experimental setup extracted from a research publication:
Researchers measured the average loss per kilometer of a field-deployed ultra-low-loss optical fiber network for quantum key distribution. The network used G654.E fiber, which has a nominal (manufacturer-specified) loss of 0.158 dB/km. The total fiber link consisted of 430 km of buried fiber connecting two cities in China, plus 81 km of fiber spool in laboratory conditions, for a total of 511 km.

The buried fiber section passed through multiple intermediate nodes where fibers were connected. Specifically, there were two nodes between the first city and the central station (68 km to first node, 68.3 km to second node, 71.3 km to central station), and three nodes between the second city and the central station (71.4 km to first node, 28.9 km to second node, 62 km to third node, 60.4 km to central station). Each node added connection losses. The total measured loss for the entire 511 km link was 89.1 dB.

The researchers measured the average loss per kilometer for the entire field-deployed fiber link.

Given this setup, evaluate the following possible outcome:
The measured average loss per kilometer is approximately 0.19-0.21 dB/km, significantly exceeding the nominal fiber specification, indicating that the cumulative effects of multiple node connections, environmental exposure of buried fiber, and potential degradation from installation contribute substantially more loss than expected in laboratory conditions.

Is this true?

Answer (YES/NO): NO